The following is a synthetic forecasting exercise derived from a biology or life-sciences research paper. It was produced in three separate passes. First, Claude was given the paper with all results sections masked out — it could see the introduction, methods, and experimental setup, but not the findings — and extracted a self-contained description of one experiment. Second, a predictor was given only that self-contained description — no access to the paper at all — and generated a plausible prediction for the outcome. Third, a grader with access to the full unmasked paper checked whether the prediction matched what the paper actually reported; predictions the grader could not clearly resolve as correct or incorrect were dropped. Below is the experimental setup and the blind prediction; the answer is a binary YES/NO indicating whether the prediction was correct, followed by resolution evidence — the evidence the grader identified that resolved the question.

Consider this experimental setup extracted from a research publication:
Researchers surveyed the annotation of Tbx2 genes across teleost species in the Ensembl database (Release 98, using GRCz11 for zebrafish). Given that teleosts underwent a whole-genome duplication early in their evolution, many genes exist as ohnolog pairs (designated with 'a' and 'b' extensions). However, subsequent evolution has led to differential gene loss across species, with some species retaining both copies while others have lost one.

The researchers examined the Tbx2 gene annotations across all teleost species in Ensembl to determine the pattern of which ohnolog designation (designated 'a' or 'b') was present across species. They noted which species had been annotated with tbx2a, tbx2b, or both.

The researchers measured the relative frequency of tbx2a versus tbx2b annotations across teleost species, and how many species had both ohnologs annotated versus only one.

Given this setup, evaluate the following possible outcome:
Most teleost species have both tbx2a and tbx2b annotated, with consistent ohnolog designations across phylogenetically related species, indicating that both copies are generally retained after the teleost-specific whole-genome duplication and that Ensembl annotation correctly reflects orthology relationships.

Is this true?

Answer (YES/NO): NO